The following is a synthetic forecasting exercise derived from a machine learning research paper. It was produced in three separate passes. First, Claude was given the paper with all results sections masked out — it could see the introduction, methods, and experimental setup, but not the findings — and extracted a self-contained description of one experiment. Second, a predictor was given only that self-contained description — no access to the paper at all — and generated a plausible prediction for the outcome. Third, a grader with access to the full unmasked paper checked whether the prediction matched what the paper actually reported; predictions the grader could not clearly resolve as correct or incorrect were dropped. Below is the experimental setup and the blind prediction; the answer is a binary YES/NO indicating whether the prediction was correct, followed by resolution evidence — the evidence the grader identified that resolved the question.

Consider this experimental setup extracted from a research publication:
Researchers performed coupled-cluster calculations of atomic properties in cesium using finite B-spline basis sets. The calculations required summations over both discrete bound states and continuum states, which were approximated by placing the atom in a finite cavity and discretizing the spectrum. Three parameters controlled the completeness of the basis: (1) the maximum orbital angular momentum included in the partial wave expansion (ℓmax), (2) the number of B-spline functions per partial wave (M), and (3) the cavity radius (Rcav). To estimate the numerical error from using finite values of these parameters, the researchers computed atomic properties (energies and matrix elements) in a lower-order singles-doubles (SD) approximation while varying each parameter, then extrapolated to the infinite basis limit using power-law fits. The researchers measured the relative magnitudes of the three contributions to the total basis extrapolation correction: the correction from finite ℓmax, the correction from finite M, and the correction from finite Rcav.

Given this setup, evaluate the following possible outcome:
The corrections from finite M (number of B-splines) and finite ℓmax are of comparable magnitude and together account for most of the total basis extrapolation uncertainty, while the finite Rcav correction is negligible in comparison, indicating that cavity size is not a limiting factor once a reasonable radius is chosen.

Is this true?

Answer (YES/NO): NO